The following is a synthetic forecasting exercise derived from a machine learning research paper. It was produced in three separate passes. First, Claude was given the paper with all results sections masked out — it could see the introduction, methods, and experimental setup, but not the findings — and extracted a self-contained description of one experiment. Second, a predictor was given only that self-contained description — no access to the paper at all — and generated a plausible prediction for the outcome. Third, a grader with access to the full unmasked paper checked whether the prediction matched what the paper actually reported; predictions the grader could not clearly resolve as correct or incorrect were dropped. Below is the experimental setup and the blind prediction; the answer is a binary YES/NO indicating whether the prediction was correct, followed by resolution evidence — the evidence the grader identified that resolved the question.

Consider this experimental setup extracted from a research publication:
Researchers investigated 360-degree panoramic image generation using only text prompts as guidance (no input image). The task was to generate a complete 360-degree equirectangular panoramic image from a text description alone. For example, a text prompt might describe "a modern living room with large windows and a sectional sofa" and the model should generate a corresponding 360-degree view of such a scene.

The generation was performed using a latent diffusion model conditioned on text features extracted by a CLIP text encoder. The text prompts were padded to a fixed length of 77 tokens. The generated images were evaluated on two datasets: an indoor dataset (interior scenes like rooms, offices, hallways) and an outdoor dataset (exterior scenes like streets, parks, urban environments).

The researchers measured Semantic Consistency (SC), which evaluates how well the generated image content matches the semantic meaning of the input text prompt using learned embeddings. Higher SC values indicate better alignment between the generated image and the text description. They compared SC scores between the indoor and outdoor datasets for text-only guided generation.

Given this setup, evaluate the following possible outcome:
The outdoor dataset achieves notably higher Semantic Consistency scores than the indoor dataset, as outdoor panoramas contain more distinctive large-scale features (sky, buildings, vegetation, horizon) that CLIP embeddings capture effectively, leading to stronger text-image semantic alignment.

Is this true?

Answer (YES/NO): NO